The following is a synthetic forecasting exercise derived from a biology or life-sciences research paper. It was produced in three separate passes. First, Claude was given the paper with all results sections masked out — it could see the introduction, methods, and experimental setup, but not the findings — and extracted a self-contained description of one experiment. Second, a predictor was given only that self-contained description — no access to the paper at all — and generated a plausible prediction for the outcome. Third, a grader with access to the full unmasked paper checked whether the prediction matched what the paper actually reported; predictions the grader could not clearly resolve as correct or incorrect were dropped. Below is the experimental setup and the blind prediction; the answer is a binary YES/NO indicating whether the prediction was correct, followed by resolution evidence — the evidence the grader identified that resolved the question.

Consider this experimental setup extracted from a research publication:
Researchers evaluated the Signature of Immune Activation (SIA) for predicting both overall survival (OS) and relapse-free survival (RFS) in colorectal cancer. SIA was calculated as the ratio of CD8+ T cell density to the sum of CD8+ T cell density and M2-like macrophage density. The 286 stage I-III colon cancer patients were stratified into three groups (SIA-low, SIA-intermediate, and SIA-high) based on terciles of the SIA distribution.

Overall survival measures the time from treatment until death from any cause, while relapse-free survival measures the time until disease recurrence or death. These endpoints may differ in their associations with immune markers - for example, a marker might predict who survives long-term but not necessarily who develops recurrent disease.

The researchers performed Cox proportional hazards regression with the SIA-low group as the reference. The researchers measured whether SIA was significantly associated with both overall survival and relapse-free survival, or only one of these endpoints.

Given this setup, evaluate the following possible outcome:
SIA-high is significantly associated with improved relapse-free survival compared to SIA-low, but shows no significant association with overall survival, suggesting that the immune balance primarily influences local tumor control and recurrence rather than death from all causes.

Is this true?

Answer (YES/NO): NO